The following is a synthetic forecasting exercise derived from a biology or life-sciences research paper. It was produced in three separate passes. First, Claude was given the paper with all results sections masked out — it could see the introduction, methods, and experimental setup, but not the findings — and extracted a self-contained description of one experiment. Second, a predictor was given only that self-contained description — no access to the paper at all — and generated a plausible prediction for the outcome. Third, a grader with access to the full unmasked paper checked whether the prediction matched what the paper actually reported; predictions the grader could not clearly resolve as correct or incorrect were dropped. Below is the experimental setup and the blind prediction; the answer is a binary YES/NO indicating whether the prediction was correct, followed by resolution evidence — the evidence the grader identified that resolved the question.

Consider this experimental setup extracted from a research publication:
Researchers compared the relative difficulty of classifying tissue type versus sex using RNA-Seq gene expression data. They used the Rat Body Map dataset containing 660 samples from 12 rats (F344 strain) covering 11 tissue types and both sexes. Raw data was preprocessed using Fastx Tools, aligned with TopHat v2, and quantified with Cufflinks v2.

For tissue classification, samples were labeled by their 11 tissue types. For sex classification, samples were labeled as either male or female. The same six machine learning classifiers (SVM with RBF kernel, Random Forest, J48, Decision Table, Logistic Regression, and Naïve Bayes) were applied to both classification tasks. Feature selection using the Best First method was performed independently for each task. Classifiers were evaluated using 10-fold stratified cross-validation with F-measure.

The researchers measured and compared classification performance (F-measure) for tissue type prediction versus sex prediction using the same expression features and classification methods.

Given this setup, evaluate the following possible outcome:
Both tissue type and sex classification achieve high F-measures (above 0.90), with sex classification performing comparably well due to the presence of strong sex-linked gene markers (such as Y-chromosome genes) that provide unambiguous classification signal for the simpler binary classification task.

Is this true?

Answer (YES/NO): NO